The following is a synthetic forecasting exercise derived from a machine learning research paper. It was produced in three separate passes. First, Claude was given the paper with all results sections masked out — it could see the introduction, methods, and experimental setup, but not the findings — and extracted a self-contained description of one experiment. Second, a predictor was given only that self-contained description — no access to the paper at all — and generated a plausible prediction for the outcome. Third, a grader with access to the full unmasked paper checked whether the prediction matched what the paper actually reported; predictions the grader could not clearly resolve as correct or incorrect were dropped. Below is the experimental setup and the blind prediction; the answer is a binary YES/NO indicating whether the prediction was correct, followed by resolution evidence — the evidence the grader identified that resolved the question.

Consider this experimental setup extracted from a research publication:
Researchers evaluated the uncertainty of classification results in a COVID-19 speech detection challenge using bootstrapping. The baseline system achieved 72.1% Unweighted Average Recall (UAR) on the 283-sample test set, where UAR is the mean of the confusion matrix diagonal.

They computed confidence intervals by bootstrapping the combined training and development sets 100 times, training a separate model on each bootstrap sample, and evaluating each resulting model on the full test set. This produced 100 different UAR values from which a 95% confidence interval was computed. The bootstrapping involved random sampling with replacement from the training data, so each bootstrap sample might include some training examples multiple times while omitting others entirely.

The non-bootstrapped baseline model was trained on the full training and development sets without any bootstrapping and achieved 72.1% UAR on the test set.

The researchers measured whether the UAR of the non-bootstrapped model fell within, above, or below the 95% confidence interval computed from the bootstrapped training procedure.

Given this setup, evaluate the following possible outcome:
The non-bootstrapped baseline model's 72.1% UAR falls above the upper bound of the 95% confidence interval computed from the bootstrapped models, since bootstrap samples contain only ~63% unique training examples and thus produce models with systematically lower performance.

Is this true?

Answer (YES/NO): YES